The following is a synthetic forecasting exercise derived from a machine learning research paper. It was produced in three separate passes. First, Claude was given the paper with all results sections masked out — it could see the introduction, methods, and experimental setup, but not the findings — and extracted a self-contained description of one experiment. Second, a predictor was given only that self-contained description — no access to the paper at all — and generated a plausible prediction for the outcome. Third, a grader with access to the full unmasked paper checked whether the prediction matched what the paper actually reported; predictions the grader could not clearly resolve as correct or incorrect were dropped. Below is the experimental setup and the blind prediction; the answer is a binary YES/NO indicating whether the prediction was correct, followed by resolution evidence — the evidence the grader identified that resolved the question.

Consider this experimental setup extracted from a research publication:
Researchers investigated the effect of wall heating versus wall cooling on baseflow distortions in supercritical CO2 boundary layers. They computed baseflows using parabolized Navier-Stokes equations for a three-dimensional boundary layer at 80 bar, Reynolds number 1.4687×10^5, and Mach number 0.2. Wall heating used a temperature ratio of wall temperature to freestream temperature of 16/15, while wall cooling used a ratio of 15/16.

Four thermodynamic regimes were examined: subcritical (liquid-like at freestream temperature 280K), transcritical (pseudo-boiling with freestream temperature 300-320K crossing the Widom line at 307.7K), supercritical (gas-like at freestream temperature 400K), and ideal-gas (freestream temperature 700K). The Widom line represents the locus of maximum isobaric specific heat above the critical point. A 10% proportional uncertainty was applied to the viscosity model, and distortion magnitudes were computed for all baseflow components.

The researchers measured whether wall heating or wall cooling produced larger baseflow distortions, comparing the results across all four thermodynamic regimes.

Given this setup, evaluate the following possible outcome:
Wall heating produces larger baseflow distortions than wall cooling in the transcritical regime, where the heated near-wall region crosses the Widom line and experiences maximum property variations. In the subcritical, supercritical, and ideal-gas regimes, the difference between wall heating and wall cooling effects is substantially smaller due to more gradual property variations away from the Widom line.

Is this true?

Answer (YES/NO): NO